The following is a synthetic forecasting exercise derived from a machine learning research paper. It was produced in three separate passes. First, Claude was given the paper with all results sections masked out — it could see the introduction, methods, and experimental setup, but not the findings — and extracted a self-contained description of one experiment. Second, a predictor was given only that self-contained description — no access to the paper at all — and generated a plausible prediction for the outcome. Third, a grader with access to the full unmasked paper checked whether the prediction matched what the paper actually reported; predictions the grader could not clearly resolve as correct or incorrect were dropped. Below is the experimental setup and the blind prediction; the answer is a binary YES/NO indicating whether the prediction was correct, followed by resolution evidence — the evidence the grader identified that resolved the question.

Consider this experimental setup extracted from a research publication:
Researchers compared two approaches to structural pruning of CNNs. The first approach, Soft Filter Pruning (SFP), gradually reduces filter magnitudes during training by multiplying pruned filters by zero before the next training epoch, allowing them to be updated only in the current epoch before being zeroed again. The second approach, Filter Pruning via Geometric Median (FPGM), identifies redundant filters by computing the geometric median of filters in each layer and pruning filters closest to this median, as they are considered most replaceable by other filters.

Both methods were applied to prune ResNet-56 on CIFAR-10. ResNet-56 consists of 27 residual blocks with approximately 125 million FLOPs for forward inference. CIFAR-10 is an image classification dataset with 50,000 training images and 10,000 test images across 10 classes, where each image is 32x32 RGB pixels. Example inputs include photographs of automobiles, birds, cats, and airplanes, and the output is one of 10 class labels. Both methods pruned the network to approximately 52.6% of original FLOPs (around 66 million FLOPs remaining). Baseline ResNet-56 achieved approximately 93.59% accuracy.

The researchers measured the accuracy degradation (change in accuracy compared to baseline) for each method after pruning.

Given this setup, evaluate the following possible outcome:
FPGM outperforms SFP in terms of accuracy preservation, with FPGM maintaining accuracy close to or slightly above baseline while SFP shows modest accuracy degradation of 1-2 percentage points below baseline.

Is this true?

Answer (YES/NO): NO